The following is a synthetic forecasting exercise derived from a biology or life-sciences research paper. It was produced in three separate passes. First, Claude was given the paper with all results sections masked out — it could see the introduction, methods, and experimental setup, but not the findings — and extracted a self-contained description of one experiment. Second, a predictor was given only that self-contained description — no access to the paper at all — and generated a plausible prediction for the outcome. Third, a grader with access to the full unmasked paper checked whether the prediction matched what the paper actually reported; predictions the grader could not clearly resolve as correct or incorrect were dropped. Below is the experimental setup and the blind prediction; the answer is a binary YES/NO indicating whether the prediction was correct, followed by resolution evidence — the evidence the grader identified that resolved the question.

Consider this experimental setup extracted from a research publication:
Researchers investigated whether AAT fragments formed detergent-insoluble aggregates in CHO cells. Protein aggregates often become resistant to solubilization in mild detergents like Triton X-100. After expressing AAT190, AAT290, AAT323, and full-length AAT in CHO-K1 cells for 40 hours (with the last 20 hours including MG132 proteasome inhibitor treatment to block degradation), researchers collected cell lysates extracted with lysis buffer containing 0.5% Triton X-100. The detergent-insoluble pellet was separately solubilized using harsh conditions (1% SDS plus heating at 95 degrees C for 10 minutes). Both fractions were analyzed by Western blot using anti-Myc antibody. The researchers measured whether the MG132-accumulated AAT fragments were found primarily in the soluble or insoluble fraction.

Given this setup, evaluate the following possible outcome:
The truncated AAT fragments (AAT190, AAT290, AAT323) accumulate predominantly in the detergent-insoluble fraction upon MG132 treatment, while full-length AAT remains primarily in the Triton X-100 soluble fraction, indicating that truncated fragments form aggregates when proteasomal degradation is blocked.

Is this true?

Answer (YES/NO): NO